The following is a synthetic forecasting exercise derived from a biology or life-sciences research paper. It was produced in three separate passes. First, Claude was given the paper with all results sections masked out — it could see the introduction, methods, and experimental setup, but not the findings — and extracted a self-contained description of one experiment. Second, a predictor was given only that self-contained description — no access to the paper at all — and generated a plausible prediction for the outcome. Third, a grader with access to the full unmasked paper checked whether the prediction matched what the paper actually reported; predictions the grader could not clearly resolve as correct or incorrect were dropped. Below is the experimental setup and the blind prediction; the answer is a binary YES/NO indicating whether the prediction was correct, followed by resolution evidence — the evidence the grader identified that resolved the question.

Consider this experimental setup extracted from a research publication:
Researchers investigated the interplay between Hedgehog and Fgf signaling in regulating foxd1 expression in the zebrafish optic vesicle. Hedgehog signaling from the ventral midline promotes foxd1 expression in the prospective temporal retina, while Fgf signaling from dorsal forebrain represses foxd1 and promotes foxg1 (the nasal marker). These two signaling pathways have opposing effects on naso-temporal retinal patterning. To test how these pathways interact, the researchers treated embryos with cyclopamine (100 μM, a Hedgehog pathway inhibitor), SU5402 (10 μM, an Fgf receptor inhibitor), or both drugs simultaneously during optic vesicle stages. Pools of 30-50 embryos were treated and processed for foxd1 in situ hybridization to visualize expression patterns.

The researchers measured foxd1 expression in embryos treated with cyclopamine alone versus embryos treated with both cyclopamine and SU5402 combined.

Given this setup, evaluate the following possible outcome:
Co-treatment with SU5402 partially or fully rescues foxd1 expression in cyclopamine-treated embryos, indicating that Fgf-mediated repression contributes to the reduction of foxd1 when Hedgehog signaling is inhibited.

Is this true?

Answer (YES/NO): YES